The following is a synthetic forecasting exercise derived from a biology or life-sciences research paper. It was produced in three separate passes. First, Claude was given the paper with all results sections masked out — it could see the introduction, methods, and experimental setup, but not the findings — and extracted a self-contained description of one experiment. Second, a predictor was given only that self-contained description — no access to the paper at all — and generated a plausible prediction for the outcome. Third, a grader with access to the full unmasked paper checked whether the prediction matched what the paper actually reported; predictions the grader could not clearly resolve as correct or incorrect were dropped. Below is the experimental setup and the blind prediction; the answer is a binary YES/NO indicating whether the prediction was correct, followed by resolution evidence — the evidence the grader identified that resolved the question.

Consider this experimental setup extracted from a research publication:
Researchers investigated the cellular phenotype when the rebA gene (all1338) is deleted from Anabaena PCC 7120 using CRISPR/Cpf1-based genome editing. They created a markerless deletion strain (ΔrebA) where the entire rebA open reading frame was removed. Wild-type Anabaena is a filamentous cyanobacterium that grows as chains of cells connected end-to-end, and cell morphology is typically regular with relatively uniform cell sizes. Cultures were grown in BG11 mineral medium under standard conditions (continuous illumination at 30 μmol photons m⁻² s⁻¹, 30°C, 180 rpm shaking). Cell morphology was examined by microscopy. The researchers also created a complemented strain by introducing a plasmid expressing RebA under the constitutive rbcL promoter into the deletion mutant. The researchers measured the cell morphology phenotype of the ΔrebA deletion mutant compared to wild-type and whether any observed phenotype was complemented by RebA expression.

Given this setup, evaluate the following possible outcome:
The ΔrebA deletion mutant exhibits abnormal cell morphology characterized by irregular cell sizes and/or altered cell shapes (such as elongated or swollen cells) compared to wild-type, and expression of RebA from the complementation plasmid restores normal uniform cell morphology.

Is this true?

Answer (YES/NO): NO